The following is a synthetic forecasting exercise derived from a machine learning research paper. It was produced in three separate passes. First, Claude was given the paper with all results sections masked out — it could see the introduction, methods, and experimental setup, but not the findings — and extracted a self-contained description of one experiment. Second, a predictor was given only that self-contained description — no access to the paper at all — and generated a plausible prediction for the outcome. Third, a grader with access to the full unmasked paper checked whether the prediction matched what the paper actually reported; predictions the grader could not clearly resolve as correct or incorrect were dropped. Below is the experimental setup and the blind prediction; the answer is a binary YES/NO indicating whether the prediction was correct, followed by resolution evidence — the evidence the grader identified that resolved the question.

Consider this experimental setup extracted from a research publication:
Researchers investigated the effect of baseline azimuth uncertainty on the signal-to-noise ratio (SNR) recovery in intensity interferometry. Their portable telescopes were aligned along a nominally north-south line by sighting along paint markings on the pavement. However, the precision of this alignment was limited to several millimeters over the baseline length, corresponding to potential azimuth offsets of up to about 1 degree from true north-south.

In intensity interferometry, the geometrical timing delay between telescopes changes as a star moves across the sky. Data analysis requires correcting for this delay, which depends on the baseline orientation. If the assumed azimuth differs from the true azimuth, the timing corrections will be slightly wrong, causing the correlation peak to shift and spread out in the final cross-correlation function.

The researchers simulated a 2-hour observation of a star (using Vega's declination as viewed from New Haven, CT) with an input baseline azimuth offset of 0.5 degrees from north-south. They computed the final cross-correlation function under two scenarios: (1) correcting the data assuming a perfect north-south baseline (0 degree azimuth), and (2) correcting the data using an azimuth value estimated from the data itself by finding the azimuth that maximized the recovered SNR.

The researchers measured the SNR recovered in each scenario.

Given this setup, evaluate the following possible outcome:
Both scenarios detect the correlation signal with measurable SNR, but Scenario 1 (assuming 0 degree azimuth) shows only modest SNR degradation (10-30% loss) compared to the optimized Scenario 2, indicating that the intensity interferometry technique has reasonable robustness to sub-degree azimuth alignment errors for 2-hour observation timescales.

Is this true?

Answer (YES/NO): NO